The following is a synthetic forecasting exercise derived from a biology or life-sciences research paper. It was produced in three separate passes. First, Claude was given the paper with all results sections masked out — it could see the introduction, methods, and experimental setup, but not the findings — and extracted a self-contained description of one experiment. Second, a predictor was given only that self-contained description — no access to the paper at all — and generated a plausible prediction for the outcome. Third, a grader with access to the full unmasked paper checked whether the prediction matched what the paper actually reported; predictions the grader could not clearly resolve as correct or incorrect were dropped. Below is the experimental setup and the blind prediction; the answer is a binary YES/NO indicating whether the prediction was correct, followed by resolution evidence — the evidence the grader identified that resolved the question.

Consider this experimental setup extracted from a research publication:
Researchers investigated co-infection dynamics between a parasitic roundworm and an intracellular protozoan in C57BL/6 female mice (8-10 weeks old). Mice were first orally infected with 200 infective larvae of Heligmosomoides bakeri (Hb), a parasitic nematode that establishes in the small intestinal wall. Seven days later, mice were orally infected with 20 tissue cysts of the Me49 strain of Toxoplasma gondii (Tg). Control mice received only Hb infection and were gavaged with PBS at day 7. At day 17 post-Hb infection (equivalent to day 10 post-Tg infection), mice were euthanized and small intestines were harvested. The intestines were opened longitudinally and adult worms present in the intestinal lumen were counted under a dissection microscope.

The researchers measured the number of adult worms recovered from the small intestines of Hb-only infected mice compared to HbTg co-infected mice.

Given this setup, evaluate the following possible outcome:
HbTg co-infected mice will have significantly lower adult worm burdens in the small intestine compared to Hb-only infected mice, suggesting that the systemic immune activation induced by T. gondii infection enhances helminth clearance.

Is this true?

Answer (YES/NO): NO